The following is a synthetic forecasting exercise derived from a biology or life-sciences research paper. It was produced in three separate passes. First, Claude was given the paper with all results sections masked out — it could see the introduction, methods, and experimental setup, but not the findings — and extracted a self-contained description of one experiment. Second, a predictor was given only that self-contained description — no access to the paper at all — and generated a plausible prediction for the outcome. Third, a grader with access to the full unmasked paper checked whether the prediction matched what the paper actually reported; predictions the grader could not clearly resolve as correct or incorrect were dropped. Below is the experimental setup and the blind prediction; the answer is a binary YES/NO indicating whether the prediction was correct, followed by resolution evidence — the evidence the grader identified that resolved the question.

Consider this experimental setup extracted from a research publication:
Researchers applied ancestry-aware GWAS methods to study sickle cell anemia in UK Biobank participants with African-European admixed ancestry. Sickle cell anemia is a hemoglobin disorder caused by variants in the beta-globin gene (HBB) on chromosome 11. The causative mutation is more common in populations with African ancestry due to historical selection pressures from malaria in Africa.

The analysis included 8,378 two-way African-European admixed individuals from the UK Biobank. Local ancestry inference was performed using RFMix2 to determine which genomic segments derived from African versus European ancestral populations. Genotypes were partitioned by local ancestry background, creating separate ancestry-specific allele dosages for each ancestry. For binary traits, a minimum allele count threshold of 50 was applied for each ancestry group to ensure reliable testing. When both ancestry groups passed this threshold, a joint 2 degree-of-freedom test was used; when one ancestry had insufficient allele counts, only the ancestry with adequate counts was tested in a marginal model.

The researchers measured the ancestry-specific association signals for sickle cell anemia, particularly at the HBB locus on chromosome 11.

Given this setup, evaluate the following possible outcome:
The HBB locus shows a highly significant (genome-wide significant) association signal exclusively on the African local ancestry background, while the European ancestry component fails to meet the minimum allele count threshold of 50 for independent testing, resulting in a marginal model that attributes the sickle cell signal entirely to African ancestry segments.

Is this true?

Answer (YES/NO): YES